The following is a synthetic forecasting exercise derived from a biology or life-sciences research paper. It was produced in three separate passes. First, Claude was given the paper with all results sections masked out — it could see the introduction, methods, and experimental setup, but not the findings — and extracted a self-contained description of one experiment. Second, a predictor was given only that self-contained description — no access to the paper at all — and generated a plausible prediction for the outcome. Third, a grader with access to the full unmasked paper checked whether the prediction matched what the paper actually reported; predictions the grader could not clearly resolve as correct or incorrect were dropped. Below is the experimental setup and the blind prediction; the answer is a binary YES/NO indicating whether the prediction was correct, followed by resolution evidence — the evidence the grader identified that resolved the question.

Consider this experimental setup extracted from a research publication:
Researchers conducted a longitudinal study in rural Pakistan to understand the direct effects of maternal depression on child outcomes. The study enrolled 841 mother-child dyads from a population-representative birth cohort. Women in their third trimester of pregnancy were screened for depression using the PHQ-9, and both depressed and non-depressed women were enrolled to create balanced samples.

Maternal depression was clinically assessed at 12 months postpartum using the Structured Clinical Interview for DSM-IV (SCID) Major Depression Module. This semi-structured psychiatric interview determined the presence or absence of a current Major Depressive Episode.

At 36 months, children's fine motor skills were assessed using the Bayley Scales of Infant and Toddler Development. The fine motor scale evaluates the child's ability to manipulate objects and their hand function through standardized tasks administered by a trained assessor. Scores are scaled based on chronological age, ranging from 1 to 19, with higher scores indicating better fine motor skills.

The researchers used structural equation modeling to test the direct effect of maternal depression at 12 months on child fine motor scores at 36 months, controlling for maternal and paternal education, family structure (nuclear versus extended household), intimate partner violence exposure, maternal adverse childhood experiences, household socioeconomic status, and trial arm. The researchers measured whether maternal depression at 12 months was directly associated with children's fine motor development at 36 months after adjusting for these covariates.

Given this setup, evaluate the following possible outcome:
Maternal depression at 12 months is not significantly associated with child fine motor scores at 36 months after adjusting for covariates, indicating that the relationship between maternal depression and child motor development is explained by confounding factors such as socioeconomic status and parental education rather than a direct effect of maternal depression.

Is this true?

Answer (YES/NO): NO